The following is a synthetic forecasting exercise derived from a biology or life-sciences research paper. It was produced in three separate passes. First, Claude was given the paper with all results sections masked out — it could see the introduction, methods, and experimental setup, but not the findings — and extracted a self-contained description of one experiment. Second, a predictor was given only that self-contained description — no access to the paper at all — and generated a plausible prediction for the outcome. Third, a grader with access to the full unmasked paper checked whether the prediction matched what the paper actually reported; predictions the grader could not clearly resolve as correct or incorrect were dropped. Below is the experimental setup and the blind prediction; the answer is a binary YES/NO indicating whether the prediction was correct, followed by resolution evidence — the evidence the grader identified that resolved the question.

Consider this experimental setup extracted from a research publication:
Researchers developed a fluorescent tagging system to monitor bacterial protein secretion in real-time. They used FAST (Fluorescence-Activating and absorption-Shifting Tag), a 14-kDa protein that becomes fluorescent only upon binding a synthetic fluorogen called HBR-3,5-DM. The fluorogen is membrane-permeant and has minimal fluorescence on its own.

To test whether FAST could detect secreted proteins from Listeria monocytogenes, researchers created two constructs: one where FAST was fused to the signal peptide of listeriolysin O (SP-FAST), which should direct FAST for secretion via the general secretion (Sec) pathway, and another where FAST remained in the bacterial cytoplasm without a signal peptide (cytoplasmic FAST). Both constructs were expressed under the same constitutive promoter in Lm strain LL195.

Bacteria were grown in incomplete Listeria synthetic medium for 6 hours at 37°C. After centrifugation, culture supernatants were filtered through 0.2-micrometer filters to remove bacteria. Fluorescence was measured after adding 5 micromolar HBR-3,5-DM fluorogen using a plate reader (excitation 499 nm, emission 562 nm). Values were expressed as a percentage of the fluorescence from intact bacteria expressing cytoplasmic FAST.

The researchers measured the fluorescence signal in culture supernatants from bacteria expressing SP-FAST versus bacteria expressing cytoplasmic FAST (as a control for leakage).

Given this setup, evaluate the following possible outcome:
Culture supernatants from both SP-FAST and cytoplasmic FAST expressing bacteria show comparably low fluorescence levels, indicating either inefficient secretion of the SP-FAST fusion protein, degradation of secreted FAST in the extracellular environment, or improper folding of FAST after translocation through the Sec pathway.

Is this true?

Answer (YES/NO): NO